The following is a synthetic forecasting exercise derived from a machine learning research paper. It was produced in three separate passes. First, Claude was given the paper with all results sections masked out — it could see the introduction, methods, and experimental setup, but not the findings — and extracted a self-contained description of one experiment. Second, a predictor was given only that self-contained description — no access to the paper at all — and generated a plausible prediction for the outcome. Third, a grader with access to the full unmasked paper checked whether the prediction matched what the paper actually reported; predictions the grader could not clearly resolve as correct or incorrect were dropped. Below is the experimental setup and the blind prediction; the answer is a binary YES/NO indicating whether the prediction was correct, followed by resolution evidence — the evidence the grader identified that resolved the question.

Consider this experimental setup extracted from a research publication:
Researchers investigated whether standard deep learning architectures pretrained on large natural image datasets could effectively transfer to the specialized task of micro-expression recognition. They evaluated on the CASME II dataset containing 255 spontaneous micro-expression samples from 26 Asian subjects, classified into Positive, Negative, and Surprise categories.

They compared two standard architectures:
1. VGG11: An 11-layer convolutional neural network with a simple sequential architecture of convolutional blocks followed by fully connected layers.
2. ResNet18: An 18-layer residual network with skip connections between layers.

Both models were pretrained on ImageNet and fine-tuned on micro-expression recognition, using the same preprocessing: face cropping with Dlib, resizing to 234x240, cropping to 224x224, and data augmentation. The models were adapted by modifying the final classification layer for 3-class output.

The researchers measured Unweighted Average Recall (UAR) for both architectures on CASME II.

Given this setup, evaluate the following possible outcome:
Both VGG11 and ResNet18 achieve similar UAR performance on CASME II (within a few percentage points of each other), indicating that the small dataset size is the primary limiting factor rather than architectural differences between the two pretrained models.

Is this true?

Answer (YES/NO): YES